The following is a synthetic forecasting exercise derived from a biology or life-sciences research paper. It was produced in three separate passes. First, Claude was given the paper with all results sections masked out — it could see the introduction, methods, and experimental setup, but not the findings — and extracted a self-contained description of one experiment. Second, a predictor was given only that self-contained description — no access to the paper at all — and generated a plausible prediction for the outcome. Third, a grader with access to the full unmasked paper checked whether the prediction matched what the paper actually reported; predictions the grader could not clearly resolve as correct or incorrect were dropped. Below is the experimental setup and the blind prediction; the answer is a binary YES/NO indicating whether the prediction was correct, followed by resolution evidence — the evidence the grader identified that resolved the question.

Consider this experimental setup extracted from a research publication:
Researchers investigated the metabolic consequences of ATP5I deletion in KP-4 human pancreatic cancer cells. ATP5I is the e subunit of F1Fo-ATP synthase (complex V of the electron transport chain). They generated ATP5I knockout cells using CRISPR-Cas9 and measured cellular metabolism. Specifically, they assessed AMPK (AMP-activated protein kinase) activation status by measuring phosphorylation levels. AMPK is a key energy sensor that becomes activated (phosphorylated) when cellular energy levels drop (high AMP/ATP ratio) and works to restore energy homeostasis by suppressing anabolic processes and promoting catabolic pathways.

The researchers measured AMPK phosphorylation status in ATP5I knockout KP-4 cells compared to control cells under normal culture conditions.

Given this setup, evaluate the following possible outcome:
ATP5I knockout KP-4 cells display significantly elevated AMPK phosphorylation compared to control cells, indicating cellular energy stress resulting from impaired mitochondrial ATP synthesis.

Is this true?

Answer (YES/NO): YES